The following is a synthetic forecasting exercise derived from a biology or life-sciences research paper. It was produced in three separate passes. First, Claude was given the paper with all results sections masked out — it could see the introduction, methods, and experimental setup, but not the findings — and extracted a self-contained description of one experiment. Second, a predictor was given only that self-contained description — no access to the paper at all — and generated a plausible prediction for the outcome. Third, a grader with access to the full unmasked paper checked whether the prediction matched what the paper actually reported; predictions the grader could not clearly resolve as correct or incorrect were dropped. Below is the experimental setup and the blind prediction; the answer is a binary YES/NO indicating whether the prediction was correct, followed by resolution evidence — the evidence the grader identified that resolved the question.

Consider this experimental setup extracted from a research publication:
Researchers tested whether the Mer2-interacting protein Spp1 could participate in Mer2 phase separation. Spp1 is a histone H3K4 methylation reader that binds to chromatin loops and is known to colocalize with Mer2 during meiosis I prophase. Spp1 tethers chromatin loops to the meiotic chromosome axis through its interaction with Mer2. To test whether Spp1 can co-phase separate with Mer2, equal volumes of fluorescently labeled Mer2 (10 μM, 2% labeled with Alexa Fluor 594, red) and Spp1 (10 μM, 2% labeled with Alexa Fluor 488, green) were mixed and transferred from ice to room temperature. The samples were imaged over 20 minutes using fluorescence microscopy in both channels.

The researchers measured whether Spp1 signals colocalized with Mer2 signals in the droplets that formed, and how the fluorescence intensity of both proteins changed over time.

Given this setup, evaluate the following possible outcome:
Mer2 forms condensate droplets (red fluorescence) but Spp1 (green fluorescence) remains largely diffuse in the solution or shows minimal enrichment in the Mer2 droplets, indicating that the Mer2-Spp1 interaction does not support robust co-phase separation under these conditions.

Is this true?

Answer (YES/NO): NO